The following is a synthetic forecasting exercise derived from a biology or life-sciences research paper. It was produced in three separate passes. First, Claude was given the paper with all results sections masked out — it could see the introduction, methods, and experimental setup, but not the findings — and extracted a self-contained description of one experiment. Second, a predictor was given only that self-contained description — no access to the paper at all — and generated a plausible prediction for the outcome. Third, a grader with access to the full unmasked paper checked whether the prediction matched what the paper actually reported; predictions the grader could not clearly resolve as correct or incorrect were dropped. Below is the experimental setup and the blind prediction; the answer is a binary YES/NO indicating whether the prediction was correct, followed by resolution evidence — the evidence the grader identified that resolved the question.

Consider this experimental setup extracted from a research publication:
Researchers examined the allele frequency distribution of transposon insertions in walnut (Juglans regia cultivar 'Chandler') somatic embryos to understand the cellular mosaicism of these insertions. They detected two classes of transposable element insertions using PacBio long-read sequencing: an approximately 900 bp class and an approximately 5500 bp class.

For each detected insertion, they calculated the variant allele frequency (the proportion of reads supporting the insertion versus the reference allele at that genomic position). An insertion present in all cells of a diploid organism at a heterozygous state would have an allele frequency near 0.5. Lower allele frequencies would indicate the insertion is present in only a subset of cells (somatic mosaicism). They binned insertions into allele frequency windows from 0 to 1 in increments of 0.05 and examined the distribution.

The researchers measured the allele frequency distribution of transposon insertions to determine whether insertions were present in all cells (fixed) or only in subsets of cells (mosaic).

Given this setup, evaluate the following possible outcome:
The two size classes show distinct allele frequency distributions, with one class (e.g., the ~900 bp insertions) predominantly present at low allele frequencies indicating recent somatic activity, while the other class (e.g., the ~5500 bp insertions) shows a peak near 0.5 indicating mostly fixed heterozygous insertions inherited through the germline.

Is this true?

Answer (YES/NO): NO